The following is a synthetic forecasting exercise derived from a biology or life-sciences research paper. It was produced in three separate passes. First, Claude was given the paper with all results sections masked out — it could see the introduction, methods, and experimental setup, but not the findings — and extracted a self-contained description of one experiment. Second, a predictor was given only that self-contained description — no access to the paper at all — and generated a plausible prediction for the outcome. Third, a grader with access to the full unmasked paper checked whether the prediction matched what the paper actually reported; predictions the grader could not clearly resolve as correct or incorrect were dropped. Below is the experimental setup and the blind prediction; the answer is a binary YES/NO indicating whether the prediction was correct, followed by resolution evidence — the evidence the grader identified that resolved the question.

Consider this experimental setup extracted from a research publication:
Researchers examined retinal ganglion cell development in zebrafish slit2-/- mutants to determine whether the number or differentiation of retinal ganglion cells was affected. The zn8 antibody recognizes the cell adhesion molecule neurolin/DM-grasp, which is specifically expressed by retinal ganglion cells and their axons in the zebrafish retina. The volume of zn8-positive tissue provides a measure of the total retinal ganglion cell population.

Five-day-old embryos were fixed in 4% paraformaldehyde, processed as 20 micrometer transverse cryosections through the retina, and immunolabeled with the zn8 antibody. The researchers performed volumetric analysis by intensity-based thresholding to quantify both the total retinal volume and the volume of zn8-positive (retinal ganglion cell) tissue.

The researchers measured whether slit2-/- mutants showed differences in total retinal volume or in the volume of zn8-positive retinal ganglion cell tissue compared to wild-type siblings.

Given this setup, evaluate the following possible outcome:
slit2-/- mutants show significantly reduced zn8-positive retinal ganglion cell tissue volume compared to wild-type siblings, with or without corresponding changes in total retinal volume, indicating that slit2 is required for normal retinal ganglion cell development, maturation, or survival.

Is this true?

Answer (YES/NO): NO